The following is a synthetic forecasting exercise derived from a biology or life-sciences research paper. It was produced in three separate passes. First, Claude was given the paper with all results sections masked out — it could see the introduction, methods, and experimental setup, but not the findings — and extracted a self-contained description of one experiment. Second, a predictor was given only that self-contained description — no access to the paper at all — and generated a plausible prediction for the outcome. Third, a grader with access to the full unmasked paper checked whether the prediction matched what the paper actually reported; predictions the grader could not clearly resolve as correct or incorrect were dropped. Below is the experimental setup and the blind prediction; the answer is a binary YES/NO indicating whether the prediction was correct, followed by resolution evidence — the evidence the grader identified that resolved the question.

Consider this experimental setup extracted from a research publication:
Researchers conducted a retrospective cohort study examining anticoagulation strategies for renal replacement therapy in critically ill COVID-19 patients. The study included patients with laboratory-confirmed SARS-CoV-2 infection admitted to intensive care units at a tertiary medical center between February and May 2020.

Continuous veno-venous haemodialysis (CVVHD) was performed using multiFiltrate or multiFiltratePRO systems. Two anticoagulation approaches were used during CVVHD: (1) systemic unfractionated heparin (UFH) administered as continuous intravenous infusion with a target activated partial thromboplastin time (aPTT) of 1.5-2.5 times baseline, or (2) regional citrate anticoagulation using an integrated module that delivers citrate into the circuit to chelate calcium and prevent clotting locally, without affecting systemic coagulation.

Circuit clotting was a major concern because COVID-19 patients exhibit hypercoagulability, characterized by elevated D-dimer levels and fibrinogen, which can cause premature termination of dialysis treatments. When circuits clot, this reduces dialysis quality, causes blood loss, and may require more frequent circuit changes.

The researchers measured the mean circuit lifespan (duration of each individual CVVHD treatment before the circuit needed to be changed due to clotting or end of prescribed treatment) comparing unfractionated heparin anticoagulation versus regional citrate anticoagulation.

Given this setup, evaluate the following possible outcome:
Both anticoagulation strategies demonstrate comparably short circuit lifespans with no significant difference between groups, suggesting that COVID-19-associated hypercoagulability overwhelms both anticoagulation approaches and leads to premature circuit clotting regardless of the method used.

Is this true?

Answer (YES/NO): NO